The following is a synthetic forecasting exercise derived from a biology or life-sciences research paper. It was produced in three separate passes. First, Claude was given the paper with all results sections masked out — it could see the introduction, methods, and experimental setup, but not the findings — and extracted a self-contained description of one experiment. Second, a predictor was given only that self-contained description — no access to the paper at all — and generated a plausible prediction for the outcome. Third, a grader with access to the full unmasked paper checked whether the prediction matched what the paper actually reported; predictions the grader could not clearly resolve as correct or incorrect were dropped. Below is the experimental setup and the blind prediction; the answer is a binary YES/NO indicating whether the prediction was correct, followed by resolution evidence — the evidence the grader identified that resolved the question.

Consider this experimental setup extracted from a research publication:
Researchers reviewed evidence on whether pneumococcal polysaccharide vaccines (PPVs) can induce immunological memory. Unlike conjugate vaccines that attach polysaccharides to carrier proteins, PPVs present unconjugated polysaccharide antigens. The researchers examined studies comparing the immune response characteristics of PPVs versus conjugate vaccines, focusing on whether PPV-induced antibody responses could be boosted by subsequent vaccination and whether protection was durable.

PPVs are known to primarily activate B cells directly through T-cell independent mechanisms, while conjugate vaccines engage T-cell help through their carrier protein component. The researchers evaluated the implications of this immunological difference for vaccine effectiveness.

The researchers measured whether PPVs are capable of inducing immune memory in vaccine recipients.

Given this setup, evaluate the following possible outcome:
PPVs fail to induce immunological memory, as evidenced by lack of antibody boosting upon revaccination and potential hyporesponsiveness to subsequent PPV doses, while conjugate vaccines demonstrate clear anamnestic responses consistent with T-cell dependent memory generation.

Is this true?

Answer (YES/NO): YES